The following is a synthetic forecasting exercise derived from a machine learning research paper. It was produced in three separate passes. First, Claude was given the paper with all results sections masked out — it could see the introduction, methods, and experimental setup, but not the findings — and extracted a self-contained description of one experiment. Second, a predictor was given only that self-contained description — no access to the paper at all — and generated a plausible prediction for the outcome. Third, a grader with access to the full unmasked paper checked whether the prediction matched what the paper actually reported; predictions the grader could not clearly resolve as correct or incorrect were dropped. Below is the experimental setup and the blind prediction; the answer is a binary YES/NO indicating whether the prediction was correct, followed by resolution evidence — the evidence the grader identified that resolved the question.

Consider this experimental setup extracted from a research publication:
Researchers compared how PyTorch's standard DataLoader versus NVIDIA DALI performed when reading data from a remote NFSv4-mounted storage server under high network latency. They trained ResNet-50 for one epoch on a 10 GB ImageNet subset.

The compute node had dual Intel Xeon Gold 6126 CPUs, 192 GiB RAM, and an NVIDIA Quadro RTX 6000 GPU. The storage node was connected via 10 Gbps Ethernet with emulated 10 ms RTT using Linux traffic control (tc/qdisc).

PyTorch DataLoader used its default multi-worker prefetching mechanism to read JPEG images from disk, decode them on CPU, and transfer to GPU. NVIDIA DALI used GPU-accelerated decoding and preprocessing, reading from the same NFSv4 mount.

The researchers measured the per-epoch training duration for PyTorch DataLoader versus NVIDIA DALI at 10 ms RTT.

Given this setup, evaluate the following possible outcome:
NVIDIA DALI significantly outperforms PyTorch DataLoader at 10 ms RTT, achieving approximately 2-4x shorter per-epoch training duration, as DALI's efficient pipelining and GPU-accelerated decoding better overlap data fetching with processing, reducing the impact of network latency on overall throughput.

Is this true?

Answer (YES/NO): YES